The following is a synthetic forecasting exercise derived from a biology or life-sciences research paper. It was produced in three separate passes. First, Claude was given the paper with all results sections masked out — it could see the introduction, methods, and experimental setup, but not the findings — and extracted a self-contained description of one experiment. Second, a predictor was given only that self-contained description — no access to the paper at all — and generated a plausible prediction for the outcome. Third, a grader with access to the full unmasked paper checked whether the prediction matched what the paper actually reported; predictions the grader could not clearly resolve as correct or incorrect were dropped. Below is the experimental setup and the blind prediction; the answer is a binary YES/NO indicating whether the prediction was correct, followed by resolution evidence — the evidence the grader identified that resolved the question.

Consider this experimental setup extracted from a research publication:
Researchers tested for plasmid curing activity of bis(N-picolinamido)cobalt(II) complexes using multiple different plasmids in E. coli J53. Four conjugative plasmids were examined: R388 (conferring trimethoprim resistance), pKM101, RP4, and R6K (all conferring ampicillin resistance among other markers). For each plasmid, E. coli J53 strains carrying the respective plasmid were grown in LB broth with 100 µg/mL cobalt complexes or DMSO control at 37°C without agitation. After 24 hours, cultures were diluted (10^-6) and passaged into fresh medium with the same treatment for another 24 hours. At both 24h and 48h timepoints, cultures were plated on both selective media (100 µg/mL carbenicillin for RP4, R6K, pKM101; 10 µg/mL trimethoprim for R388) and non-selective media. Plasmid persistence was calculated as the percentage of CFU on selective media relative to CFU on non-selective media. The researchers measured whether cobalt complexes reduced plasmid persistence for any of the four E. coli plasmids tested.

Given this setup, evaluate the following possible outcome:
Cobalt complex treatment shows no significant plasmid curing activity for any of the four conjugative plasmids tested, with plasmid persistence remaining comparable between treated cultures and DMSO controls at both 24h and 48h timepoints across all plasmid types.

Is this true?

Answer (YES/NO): YES